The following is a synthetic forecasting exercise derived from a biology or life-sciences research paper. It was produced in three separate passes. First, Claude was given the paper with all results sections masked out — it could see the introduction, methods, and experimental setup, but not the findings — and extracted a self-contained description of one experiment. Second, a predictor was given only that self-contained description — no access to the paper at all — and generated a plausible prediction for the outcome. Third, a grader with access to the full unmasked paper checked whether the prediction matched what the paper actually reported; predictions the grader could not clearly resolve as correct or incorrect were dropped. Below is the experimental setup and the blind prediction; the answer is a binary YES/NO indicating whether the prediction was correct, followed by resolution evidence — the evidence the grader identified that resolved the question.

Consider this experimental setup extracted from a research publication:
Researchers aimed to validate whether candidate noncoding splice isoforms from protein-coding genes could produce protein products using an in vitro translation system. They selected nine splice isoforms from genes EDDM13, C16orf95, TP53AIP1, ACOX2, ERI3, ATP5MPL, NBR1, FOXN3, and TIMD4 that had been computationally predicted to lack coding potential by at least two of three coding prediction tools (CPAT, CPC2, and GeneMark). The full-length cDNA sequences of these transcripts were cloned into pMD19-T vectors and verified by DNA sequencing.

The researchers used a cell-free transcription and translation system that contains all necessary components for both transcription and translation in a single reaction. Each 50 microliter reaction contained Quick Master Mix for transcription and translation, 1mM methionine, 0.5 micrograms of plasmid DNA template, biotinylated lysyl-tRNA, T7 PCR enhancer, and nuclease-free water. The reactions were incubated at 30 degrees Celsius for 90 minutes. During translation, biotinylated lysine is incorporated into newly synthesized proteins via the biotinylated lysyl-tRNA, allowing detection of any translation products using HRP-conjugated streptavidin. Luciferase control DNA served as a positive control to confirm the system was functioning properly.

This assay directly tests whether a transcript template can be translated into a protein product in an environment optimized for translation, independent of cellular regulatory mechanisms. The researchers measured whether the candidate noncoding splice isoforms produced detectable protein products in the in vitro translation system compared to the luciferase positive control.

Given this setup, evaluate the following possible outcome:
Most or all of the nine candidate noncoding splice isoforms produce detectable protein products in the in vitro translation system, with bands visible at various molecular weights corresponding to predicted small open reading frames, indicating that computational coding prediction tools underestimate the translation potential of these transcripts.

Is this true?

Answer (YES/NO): NO